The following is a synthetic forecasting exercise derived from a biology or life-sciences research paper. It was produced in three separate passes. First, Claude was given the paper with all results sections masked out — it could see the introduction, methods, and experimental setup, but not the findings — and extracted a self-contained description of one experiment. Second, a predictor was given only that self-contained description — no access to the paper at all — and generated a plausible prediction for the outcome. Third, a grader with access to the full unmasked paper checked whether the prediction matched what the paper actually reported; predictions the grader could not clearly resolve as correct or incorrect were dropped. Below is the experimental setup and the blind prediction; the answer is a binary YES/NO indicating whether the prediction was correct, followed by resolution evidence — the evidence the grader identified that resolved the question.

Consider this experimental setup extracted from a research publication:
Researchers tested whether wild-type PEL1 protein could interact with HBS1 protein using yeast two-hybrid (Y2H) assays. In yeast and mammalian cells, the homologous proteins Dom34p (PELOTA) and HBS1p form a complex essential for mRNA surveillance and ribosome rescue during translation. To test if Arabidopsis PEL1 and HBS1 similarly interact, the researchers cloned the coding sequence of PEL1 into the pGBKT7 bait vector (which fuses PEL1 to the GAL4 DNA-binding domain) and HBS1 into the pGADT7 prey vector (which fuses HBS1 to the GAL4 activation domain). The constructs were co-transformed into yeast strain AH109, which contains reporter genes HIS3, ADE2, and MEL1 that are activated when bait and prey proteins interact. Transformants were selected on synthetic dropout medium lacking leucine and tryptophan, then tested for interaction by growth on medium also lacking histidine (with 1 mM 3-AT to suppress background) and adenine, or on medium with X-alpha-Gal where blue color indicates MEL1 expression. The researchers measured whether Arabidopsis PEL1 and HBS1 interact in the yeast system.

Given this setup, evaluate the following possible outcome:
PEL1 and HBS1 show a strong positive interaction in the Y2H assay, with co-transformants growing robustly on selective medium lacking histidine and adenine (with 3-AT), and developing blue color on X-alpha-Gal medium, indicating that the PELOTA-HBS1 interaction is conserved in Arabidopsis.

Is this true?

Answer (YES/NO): YES